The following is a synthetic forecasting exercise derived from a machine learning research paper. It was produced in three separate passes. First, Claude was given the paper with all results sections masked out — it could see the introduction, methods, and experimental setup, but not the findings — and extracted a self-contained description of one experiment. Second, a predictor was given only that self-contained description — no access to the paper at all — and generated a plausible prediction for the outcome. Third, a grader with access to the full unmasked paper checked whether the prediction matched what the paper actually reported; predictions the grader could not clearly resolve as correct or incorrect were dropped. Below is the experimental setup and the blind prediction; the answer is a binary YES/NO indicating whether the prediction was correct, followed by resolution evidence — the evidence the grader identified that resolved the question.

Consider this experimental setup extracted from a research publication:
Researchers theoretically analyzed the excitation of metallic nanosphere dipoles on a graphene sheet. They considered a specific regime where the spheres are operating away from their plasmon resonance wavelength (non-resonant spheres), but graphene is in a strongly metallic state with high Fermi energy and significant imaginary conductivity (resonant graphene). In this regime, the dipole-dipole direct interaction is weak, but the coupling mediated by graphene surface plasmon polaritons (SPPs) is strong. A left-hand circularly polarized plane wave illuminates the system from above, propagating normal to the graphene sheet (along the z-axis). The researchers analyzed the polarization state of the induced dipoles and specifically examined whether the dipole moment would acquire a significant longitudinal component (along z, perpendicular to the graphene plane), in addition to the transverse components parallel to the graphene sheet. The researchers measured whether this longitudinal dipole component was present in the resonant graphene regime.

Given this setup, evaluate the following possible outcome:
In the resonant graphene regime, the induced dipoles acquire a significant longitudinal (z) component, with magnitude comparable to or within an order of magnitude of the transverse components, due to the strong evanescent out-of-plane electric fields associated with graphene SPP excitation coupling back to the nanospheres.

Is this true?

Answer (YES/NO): YES